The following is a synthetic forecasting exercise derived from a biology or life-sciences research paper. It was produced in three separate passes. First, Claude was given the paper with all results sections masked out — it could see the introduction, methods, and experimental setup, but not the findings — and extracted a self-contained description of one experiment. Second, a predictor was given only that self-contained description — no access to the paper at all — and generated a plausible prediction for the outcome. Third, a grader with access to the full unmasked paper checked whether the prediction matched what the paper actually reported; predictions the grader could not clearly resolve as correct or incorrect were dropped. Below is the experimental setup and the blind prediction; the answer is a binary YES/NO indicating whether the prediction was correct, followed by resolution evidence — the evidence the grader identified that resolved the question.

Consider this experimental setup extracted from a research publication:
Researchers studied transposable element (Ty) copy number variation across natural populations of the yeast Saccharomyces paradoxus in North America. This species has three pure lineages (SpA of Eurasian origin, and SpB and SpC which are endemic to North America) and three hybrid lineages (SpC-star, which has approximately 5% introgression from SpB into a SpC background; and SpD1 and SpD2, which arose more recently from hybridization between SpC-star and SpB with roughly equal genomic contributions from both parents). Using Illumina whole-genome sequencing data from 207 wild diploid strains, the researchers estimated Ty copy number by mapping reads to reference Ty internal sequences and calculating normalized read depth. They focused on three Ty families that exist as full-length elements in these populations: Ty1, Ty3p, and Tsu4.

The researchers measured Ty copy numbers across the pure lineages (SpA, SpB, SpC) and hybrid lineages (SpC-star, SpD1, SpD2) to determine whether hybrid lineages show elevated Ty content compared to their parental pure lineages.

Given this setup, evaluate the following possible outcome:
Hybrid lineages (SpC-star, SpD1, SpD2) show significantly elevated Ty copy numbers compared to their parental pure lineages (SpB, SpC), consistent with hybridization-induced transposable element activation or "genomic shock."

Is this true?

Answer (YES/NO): NO